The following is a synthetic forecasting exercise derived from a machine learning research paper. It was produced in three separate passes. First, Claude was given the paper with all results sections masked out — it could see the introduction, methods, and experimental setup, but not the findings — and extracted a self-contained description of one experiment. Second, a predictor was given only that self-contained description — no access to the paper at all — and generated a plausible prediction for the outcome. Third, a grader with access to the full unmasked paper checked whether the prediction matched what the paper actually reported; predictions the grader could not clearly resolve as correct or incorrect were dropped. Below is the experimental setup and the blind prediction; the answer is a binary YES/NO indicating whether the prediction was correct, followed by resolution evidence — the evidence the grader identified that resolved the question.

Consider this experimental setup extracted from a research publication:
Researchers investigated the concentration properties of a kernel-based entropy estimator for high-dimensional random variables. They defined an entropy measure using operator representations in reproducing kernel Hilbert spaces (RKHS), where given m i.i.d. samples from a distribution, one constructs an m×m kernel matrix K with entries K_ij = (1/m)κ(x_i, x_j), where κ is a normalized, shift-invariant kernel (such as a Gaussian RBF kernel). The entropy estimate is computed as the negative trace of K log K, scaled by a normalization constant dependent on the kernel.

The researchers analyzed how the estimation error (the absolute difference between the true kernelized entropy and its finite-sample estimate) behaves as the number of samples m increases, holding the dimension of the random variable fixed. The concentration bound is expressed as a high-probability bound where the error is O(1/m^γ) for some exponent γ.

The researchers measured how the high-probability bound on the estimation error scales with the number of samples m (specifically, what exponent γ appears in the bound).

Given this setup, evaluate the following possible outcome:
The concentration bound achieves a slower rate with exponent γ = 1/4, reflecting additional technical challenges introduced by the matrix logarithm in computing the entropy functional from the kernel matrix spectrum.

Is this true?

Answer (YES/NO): NO